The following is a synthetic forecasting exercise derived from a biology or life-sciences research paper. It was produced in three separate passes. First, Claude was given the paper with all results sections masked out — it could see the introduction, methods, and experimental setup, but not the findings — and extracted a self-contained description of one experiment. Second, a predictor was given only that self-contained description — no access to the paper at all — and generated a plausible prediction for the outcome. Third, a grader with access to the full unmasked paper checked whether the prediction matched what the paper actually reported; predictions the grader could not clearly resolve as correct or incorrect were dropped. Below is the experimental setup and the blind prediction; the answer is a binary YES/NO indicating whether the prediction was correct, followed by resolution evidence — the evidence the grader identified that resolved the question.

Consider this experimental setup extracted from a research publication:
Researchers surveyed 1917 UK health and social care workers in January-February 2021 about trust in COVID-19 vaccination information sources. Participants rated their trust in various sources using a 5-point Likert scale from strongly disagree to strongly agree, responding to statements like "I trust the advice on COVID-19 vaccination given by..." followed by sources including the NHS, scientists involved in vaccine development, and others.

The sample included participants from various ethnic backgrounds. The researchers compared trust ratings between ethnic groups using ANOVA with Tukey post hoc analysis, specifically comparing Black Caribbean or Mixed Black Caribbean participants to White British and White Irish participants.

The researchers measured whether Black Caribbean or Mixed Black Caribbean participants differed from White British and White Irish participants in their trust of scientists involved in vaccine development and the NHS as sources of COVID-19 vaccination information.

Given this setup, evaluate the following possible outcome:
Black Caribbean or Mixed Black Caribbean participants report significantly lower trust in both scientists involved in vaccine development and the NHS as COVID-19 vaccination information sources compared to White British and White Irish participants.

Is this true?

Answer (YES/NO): YES